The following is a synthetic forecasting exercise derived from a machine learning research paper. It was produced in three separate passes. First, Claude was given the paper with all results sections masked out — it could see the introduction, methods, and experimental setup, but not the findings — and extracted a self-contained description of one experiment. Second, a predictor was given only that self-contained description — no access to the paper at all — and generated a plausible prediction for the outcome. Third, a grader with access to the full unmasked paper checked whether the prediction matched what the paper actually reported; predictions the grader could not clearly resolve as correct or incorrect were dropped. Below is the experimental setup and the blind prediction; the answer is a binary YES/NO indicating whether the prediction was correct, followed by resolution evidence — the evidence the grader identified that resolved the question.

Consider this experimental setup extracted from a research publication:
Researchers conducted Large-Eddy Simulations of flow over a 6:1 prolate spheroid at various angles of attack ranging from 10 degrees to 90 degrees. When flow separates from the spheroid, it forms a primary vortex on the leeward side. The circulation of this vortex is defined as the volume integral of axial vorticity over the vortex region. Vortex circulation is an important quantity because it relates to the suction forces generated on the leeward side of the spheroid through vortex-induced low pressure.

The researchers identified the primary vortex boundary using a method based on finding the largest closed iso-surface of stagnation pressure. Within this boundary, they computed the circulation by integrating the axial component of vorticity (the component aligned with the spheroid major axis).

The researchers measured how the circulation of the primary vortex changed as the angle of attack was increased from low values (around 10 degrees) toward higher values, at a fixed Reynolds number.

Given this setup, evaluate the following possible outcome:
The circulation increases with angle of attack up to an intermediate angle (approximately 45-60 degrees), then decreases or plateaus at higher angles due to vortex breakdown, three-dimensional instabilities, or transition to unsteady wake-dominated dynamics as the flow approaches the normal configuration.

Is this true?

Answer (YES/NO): NO